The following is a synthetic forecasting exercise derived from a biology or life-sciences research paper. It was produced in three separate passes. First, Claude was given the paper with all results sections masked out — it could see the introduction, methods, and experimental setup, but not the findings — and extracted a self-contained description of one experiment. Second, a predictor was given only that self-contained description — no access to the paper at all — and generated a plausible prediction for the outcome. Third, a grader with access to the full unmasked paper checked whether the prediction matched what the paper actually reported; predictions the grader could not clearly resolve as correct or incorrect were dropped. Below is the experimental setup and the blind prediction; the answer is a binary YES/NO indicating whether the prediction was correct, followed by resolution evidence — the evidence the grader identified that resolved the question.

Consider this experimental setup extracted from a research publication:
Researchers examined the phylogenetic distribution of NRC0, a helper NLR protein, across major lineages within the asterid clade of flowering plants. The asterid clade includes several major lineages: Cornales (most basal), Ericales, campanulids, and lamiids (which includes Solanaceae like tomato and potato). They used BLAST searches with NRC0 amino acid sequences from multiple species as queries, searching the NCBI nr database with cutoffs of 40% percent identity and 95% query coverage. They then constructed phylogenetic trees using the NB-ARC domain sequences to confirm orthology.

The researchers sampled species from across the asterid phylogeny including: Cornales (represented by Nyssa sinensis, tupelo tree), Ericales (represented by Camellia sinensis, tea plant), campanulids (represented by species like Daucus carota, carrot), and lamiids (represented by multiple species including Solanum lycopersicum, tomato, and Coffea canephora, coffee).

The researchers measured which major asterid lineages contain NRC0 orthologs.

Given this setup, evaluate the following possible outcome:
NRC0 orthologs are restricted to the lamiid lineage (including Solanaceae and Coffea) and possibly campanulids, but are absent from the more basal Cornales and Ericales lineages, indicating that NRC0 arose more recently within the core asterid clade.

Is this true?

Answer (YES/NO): NO